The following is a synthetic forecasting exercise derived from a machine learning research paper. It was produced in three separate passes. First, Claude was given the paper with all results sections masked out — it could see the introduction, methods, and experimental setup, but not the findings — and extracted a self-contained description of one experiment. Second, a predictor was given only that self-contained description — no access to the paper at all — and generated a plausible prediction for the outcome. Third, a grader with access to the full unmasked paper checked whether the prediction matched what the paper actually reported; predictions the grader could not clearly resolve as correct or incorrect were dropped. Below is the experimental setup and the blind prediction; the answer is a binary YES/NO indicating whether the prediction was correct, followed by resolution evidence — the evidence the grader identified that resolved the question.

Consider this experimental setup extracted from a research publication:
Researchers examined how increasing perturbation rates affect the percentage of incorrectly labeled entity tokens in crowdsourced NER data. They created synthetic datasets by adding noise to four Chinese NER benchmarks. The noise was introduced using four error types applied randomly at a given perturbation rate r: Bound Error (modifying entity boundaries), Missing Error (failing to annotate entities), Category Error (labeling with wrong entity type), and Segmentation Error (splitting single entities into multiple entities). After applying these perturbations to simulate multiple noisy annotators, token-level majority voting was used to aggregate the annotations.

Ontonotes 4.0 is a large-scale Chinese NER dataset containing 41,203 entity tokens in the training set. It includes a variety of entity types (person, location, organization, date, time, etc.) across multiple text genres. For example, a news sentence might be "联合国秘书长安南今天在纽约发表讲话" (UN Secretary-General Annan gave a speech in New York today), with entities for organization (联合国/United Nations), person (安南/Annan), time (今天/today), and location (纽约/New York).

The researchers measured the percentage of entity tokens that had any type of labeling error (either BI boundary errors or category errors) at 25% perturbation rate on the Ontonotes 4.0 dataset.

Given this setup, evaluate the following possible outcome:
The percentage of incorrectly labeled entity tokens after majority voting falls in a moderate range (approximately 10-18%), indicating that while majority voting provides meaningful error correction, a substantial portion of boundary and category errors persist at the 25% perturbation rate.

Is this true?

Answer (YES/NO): NO